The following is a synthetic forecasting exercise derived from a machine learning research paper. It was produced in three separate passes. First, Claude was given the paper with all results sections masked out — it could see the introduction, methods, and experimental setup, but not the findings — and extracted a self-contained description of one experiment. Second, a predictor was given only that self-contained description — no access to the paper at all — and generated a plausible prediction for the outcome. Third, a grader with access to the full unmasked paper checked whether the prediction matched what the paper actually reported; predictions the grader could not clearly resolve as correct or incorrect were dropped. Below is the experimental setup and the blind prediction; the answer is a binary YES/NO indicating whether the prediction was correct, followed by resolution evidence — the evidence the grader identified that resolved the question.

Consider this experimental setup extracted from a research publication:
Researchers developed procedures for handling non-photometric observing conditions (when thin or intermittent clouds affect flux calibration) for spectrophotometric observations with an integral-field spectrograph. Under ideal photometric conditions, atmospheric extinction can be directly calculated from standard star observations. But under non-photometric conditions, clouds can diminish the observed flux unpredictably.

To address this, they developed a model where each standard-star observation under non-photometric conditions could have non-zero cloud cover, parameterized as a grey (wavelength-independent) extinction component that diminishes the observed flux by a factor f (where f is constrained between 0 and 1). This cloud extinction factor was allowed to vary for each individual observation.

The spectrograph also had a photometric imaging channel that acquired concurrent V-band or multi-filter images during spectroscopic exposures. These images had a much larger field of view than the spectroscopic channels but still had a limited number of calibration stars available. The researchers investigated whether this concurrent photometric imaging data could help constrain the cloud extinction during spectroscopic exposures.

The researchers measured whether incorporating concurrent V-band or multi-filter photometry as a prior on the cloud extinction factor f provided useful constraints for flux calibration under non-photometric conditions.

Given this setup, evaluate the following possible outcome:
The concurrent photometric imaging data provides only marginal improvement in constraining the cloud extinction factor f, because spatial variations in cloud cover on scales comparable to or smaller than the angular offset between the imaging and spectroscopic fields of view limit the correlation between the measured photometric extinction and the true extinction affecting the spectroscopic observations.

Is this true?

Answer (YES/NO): NO